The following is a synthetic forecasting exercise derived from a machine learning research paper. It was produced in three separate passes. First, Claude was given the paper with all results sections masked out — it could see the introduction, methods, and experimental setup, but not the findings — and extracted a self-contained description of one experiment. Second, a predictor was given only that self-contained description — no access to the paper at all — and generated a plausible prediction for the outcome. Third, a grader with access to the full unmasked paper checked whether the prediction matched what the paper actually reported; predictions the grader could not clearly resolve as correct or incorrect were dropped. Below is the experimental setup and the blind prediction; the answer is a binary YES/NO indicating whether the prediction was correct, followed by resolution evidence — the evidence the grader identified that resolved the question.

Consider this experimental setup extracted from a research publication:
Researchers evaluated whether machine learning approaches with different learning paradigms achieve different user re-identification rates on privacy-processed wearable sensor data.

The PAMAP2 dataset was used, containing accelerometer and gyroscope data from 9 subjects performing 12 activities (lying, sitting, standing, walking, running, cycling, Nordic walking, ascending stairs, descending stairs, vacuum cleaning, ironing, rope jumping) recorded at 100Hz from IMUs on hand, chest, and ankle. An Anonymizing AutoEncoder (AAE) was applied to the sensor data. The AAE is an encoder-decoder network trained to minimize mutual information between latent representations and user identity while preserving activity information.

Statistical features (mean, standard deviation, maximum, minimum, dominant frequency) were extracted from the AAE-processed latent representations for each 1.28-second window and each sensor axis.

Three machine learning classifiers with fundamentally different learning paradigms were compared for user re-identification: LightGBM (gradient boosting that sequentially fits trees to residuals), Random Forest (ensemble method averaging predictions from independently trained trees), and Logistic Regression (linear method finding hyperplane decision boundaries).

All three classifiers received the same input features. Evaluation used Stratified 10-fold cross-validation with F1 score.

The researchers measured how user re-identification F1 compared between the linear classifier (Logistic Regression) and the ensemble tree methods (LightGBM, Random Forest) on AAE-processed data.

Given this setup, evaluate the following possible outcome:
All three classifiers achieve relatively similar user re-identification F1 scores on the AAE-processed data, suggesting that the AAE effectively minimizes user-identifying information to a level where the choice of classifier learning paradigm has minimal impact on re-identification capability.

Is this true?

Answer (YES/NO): NO